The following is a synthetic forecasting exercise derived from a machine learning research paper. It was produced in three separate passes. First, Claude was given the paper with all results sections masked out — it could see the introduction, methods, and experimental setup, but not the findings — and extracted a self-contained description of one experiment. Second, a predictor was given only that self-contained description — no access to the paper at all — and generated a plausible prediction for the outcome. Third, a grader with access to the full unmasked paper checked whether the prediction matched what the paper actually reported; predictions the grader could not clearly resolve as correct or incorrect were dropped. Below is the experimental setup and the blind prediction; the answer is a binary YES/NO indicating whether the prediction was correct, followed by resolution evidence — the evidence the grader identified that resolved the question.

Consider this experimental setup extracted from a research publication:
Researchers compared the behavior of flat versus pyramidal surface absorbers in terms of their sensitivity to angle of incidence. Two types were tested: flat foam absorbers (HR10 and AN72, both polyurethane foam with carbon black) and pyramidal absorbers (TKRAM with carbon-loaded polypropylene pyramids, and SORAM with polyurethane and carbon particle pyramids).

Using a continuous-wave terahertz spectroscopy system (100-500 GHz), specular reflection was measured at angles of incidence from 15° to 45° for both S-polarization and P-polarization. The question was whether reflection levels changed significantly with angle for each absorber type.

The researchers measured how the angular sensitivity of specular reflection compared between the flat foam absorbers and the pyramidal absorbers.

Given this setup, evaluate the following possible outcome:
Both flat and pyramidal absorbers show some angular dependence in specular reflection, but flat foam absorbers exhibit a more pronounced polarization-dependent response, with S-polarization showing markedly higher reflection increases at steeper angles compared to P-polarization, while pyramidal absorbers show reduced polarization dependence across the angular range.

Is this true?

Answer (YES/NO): NO